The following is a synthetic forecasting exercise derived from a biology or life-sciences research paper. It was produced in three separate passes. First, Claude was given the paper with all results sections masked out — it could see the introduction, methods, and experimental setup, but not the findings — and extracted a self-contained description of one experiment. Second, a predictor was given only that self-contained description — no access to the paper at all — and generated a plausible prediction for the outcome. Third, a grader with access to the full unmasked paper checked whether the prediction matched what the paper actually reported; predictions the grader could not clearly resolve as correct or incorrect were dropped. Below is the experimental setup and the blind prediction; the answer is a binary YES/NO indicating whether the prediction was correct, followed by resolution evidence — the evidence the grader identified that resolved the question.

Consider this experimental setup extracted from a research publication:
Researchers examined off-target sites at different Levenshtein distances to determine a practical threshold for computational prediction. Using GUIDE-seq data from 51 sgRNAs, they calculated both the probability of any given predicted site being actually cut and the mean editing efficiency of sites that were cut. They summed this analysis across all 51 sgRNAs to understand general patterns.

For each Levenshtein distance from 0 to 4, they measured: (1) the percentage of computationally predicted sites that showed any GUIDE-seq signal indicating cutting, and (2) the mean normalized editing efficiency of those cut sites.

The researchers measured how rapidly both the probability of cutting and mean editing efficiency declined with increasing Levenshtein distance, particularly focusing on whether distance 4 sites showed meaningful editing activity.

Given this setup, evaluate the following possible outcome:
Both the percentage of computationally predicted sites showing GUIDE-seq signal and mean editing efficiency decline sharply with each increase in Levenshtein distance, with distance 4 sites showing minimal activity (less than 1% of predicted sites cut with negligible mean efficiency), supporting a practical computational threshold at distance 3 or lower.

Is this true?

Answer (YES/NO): YES